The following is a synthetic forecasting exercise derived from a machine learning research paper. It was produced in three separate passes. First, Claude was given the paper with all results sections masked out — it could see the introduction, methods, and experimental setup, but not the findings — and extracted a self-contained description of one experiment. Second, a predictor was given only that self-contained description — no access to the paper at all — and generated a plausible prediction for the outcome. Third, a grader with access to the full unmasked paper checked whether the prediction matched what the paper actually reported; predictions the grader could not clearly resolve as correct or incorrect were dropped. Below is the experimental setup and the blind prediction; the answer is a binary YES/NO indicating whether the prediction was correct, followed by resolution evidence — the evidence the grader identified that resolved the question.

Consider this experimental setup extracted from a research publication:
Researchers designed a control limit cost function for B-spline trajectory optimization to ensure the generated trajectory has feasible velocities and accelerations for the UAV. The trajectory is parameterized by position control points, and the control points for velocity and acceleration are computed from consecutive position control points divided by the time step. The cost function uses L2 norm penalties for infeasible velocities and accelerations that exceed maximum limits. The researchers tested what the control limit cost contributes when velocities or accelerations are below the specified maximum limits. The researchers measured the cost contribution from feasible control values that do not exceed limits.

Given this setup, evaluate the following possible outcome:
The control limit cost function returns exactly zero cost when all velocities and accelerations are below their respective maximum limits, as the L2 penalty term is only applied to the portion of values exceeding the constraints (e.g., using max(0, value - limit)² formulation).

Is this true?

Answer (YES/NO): YES